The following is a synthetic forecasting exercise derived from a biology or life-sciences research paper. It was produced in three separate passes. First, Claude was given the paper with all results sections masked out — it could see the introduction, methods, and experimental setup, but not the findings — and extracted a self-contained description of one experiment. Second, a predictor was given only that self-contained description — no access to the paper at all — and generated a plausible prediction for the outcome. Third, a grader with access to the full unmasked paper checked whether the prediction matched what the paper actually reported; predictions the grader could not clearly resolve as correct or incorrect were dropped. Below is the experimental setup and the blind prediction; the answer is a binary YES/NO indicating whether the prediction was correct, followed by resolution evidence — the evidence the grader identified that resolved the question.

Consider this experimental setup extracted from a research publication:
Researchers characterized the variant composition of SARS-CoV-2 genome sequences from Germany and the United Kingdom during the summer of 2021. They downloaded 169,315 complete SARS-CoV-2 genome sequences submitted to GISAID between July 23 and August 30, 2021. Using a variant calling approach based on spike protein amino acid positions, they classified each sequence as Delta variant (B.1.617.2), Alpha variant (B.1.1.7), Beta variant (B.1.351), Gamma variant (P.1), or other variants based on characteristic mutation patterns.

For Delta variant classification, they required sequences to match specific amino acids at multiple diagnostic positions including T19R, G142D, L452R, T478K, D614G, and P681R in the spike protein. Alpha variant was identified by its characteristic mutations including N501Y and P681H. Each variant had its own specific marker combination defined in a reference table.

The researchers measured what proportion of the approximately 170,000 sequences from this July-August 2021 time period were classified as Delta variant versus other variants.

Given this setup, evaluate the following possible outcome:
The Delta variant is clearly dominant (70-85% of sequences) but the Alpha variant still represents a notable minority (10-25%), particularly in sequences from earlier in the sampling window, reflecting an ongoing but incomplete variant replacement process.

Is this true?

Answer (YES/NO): NO